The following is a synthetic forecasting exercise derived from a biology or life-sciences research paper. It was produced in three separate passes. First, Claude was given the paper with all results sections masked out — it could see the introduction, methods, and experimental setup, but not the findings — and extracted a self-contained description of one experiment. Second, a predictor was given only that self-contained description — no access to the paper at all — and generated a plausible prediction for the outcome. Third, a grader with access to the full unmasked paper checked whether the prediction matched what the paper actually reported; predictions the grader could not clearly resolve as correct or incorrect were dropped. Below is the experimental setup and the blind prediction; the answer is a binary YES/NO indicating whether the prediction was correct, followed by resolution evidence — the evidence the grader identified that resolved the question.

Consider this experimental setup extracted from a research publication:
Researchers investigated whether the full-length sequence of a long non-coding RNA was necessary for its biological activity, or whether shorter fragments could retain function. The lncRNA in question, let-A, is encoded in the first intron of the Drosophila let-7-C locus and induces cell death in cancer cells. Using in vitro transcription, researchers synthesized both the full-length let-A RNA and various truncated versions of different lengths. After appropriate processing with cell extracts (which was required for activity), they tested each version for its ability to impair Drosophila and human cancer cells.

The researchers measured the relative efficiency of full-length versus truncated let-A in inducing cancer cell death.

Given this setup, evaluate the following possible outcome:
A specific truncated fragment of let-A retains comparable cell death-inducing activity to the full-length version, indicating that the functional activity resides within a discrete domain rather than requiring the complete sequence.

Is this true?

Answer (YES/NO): NO